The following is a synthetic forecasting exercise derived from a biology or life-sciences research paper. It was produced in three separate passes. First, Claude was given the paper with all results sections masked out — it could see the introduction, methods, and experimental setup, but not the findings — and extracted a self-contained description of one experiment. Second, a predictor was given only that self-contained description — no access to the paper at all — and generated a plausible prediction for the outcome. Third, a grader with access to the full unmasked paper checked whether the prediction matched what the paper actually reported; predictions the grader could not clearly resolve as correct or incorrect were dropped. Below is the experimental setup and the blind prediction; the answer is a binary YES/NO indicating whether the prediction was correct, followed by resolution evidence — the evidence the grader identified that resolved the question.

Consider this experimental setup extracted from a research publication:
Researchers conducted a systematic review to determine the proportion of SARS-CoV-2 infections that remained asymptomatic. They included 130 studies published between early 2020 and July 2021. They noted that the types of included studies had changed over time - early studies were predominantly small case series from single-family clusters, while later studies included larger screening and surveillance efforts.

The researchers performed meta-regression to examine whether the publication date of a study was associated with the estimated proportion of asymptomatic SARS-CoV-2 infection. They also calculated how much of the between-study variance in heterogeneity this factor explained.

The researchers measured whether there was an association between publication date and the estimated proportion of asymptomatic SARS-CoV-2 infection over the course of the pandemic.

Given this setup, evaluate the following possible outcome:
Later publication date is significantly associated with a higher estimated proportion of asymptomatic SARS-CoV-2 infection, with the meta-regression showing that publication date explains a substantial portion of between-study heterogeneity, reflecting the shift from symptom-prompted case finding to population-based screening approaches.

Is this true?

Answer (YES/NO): NO